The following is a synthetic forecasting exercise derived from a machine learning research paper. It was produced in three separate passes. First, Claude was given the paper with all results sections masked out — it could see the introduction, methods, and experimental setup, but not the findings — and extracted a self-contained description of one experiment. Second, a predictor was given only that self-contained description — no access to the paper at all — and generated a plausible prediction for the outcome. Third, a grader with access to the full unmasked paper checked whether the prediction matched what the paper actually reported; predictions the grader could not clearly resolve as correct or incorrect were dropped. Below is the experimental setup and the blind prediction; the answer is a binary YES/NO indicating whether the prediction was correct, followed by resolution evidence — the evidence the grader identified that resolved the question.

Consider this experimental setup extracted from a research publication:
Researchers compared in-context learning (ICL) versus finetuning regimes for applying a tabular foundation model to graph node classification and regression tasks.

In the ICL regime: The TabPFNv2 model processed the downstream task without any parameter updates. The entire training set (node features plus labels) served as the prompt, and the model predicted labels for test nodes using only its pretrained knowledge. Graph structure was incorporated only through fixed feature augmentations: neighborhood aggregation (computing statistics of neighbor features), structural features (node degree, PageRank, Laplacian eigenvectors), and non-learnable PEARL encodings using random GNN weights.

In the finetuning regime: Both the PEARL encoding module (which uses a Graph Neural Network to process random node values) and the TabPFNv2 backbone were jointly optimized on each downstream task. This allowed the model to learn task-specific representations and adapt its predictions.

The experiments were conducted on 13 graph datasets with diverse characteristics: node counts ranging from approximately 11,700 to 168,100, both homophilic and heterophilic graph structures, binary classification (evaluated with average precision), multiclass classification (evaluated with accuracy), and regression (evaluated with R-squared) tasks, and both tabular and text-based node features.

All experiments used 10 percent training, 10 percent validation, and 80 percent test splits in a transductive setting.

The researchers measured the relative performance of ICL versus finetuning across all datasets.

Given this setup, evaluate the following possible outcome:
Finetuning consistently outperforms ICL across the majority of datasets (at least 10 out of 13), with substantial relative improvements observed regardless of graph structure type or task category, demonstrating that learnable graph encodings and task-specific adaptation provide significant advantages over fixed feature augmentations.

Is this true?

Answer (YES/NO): YES